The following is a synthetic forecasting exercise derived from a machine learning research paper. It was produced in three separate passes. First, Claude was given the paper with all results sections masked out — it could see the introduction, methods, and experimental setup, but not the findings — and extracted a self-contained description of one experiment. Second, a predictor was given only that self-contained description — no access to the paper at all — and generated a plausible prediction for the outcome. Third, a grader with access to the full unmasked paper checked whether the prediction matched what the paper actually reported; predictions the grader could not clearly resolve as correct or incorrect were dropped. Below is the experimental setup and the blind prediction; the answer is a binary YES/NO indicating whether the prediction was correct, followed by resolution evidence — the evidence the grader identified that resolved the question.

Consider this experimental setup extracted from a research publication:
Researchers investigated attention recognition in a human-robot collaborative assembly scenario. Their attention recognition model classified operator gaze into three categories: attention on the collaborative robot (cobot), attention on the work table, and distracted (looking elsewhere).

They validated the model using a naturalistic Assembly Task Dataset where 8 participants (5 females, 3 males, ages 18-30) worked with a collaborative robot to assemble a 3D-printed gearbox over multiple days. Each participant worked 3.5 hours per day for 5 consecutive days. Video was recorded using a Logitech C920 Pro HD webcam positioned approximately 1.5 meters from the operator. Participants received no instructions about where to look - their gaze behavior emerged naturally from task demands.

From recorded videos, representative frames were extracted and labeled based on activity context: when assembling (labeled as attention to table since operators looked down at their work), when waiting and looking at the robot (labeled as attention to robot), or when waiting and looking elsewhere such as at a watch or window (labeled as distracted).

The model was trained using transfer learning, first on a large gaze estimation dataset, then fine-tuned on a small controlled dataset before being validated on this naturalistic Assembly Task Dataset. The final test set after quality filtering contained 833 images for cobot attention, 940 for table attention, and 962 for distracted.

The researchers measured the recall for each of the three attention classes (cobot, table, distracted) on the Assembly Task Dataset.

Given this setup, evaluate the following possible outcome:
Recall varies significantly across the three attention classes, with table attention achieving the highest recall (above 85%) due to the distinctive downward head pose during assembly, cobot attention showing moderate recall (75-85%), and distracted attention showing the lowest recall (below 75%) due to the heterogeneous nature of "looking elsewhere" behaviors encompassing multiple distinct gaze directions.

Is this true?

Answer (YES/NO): NO